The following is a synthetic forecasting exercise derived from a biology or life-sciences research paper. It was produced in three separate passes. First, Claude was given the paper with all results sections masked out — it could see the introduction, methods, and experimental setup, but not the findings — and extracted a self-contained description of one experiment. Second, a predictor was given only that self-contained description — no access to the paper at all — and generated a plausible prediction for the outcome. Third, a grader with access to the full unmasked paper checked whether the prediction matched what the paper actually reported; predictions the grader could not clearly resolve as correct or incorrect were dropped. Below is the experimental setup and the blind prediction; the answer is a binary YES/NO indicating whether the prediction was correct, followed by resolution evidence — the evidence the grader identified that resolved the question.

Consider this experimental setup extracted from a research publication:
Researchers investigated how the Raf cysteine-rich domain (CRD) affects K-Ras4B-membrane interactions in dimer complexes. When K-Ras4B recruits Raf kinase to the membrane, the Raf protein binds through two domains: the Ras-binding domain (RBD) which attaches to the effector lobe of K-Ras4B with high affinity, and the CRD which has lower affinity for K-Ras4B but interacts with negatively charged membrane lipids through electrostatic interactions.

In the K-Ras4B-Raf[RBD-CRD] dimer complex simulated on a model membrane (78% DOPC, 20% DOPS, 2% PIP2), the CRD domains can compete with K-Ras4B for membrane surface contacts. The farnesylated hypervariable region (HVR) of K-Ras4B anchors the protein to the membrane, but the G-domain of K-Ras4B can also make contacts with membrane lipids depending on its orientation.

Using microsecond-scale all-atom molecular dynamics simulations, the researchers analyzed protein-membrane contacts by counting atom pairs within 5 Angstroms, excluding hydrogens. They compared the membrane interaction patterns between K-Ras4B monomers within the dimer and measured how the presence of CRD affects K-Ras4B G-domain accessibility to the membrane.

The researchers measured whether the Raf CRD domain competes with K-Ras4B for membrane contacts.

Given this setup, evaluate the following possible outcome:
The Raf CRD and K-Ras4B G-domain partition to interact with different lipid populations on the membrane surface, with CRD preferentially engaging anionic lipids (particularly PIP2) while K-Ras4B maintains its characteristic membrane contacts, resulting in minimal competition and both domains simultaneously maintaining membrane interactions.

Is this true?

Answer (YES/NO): NO